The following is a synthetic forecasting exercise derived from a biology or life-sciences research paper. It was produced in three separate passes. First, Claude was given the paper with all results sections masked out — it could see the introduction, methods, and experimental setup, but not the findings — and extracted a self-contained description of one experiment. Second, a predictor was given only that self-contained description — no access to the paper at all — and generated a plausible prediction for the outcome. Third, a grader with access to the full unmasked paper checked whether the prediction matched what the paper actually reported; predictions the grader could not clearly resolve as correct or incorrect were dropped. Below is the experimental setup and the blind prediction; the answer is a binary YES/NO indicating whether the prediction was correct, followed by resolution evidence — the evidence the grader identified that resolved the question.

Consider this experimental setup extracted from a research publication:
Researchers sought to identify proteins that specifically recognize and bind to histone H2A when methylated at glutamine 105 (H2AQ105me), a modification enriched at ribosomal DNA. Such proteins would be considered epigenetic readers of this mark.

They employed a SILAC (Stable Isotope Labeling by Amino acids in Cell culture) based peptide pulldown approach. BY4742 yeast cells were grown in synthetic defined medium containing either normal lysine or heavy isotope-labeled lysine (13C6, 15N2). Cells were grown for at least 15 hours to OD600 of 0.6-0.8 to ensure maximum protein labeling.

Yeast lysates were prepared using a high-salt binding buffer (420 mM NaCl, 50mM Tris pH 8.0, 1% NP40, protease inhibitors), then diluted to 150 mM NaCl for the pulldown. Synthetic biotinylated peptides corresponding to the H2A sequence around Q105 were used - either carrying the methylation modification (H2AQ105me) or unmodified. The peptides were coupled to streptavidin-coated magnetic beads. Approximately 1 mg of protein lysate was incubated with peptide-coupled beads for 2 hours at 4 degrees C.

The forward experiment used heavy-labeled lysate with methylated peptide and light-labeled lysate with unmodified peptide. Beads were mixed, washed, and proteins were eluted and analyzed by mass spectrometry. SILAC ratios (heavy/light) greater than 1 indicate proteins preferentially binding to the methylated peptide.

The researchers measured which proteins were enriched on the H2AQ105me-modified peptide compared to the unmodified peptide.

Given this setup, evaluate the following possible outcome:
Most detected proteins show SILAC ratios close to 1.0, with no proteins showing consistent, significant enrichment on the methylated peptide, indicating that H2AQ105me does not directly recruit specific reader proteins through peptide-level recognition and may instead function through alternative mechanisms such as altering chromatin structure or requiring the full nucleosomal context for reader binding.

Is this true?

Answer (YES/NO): NO